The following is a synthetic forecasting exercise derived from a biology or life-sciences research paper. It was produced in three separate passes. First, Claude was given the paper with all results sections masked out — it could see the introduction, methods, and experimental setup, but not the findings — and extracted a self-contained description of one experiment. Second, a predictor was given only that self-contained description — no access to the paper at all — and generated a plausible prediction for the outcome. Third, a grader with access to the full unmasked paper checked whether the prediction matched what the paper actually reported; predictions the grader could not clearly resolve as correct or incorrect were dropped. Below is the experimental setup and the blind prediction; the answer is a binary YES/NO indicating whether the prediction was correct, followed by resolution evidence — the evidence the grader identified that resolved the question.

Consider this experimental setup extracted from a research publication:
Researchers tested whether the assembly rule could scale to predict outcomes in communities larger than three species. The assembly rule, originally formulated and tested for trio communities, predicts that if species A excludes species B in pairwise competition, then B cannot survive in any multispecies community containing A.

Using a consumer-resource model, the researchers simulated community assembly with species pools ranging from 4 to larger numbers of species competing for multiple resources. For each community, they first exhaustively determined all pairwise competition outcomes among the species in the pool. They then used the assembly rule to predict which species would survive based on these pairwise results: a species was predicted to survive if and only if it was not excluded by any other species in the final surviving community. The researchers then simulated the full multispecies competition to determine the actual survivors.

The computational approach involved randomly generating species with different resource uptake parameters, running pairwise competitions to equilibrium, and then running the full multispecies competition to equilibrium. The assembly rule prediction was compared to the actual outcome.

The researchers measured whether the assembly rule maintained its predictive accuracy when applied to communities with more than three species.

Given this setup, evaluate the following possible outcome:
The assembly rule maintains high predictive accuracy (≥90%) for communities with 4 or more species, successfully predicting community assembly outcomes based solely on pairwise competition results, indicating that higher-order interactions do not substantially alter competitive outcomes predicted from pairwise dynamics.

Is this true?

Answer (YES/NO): NO